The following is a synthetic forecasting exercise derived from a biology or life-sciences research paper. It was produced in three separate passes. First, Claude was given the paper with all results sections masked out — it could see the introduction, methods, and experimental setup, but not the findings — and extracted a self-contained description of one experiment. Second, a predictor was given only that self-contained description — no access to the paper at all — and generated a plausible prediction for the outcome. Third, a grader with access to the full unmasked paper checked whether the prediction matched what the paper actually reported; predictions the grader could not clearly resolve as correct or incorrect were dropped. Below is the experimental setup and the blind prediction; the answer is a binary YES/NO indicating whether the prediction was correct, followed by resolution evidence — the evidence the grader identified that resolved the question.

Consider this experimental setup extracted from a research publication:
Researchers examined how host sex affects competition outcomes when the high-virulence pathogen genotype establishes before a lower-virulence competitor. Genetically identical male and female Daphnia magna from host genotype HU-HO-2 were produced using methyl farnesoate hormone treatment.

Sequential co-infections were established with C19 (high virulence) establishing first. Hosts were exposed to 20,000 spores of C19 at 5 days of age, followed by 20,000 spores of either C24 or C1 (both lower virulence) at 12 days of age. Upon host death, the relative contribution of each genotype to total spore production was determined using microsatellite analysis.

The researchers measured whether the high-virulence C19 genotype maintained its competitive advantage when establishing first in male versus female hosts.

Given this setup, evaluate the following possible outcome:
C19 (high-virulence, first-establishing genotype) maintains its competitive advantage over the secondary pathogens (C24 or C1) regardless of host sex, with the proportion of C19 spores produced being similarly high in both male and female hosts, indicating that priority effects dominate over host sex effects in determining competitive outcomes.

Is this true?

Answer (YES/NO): NO